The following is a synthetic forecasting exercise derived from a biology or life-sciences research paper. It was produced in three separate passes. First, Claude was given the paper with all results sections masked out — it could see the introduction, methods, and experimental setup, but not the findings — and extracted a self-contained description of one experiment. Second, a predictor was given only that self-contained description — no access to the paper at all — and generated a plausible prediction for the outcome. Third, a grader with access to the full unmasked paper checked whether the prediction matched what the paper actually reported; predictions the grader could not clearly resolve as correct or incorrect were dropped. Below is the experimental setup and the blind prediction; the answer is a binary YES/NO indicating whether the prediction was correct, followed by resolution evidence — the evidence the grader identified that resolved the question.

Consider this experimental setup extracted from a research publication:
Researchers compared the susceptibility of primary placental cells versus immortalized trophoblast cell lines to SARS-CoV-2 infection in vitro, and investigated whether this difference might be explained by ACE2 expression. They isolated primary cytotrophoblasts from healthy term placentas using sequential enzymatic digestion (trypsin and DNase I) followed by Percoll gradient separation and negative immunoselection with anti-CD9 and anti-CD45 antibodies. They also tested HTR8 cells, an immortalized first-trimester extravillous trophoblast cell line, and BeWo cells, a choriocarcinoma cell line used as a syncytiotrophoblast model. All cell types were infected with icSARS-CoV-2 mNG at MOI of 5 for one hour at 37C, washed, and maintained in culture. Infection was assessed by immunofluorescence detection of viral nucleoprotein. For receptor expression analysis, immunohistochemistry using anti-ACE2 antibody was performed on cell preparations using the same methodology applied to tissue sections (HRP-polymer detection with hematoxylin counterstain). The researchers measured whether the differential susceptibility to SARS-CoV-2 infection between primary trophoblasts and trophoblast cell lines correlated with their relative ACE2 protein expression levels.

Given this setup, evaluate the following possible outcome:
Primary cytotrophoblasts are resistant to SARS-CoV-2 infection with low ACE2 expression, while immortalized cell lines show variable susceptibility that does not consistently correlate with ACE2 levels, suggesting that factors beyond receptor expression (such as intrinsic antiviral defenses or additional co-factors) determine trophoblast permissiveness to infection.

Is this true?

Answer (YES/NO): NO